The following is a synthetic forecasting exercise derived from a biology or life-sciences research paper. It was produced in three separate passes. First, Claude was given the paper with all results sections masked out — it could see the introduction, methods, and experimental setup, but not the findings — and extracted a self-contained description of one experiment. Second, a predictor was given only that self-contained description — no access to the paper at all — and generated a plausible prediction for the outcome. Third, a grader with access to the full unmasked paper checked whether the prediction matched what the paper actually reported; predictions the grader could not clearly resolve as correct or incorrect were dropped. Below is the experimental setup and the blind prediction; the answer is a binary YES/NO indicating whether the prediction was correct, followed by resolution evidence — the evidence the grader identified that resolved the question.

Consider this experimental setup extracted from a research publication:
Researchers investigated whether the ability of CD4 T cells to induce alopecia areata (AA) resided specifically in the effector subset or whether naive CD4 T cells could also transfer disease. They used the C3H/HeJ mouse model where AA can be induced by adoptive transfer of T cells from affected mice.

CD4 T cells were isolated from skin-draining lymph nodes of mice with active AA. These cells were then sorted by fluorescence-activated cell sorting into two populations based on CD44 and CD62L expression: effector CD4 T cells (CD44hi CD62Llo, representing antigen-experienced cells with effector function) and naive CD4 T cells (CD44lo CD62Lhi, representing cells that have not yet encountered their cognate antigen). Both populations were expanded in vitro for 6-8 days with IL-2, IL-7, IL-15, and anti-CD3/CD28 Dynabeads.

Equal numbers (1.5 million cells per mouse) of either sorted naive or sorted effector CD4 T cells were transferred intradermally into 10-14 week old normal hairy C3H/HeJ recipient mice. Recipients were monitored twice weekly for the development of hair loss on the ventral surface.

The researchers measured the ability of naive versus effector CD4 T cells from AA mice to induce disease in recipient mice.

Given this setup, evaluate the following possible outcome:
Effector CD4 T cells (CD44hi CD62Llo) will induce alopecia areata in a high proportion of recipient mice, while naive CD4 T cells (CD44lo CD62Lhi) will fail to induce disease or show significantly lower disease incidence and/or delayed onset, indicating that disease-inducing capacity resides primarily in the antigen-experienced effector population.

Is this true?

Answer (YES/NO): YES